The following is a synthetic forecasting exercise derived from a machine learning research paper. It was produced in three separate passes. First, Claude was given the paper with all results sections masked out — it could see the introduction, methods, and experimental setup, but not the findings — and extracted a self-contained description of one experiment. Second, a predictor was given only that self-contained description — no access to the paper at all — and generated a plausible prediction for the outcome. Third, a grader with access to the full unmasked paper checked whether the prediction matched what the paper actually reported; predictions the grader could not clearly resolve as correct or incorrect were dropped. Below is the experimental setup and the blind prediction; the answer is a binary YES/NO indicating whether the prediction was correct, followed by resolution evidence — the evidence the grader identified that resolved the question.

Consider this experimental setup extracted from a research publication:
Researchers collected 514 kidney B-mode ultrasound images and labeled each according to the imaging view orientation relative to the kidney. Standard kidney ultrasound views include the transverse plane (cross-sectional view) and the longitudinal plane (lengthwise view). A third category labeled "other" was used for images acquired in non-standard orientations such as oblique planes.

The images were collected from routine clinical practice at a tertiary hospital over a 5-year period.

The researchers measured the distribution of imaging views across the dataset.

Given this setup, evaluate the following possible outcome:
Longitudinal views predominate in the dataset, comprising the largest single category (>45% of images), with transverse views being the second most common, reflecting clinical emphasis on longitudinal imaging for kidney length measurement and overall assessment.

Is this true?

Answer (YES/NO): YES